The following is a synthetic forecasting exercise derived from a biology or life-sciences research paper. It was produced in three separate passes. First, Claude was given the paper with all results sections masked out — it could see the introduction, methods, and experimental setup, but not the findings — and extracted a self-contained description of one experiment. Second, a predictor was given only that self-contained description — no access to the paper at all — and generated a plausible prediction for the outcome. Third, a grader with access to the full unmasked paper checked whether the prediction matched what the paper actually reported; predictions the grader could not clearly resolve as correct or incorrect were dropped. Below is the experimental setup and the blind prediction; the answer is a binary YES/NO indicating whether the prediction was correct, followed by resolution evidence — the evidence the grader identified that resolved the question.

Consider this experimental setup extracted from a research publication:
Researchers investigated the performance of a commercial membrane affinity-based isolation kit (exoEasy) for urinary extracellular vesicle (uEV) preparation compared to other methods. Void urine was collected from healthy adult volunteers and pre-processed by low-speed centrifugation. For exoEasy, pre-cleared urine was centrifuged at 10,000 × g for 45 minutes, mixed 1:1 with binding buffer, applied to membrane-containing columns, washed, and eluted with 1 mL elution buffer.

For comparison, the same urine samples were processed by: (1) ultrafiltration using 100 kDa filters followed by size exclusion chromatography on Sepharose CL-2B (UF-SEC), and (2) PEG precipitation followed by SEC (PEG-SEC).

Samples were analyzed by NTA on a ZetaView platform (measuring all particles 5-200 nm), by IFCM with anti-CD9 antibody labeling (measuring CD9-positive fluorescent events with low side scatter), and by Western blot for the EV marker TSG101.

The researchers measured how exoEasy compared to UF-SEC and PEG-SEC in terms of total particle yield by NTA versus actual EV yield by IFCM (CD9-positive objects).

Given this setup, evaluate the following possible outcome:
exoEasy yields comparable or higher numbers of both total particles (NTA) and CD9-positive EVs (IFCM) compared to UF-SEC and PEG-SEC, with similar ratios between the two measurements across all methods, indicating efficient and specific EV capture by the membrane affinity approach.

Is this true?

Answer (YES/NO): NO